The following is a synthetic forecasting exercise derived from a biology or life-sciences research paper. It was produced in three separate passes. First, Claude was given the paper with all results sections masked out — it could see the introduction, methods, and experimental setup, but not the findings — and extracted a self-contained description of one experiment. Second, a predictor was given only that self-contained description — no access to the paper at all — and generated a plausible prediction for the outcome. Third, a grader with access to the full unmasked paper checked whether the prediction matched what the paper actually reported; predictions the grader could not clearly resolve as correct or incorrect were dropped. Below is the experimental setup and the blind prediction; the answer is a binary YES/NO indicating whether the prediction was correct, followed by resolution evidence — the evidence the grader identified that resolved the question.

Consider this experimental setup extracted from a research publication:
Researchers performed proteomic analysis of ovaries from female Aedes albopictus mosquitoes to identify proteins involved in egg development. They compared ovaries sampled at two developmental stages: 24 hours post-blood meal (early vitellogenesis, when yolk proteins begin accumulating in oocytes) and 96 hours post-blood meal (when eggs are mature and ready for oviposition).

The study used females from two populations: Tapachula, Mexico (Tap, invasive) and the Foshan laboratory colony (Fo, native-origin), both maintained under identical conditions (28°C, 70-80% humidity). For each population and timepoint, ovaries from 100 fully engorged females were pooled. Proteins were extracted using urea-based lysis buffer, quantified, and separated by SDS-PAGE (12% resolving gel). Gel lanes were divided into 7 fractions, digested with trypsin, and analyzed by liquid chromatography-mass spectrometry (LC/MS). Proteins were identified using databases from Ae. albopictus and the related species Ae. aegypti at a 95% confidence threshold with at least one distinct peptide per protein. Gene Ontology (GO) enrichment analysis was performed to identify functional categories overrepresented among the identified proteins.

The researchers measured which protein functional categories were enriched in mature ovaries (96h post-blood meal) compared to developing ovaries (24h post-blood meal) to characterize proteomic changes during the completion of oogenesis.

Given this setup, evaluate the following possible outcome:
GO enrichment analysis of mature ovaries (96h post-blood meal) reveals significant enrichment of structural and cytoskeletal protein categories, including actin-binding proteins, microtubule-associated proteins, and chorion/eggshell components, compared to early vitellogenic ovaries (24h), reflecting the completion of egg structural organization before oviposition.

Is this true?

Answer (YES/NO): NO